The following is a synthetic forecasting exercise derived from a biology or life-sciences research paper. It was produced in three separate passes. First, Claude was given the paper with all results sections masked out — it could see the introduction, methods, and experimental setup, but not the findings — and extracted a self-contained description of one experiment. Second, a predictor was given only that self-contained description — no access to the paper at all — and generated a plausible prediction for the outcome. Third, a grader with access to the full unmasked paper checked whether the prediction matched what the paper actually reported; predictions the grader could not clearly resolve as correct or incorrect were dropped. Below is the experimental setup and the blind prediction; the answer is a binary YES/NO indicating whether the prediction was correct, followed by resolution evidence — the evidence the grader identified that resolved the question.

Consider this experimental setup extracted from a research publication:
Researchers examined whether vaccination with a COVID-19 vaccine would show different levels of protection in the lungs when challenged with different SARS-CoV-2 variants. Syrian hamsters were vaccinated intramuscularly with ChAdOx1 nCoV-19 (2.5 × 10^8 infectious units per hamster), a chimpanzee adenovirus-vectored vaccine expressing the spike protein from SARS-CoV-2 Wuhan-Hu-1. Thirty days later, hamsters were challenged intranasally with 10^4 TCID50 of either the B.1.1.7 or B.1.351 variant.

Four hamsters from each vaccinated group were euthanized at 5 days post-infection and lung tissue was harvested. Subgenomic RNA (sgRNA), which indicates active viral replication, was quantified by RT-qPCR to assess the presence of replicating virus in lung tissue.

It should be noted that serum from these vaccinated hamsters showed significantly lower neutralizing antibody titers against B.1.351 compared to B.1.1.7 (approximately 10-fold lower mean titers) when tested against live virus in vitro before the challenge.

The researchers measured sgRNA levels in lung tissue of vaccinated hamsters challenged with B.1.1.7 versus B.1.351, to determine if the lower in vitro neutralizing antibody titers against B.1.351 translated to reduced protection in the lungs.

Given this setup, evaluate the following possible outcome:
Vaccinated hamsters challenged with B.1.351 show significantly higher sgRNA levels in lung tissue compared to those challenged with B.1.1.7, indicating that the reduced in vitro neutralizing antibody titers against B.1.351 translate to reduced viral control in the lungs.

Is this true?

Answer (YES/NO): NO